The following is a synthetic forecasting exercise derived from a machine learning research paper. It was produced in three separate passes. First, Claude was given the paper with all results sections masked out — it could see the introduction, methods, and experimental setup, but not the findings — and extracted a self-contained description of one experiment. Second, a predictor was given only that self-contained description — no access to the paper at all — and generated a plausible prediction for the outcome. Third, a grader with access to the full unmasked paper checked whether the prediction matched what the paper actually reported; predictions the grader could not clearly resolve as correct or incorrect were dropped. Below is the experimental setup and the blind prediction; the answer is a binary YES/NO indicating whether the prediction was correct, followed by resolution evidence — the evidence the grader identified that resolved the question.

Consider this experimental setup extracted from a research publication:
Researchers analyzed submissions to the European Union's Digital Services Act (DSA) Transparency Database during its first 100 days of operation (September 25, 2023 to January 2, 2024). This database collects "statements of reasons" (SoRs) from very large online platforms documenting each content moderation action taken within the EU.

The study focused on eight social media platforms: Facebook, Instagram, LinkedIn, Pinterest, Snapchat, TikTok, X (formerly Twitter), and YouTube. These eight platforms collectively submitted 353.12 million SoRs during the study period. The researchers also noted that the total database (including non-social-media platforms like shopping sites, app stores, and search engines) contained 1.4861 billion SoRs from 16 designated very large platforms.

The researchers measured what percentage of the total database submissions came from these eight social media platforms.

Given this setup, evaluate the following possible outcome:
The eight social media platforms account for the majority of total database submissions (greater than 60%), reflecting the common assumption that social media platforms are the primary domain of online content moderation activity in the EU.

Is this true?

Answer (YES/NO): NO